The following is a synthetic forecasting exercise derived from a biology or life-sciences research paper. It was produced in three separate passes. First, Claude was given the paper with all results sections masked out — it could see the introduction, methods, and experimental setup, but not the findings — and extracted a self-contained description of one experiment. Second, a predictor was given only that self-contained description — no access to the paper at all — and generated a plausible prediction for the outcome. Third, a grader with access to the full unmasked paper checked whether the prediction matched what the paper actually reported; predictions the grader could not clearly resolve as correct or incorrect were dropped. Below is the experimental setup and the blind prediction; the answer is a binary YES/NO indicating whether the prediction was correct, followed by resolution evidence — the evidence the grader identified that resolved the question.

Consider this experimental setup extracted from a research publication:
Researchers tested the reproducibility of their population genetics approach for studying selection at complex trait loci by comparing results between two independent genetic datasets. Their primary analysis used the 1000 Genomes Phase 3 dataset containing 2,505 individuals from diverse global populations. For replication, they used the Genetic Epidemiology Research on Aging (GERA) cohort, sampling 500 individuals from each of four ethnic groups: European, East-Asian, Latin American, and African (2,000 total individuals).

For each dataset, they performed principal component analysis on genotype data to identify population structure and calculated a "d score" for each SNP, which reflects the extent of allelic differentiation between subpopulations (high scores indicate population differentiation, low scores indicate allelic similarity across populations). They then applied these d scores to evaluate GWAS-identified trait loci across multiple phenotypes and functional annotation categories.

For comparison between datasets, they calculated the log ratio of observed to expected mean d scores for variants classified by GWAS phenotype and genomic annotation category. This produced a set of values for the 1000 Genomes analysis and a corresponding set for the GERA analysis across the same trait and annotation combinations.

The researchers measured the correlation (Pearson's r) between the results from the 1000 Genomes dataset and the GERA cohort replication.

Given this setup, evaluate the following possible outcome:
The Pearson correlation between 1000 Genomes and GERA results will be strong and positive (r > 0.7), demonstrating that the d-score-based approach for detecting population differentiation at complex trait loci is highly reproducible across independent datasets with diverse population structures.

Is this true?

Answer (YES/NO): NO